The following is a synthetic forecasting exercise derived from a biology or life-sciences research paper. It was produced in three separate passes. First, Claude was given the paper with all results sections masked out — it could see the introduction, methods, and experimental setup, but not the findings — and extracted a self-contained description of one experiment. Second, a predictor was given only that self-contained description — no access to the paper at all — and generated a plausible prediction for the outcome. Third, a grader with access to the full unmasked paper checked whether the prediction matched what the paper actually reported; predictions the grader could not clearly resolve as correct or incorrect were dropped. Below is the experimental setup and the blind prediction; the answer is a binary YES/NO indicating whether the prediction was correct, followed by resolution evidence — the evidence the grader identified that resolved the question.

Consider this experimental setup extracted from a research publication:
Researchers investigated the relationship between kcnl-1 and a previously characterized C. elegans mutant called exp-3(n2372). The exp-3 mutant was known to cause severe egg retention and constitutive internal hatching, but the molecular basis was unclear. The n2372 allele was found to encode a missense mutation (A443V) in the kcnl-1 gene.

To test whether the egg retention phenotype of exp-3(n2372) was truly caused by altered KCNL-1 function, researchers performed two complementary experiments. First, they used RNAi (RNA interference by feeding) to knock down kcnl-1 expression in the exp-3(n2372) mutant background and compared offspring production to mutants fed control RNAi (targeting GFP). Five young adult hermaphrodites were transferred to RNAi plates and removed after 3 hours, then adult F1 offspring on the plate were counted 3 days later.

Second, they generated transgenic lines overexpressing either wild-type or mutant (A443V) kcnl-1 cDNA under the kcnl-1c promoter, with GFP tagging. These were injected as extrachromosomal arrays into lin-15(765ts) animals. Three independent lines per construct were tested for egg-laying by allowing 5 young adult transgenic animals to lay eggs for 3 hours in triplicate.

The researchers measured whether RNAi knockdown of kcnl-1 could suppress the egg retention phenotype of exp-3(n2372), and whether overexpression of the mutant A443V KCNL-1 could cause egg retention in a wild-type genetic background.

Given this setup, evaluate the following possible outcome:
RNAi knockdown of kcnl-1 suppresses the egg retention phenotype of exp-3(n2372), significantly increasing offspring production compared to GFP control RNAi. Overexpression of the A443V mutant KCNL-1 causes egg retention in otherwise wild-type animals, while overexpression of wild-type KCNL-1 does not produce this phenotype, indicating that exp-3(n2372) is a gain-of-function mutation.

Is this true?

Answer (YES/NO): YES